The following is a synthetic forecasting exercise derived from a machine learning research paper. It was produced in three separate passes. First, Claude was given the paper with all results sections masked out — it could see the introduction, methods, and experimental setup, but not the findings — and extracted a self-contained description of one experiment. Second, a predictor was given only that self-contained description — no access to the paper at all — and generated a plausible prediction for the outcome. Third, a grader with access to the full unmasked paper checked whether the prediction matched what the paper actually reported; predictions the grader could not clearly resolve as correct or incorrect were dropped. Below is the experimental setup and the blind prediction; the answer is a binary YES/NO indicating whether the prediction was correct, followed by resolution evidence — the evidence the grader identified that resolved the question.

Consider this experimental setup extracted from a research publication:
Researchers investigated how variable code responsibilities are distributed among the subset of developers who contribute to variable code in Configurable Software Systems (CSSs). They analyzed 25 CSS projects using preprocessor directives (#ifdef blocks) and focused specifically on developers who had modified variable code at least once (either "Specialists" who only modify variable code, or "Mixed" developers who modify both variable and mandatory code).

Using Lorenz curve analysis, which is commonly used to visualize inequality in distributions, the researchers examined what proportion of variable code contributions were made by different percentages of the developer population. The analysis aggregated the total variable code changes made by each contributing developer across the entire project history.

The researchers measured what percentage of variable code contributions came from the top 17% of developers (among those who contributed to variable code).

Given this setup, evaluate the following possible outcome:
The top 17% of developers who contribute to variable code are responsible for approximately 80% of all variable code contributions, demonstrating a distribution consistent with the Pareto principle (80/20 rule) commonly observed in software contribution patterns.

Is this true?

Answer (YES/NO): YES